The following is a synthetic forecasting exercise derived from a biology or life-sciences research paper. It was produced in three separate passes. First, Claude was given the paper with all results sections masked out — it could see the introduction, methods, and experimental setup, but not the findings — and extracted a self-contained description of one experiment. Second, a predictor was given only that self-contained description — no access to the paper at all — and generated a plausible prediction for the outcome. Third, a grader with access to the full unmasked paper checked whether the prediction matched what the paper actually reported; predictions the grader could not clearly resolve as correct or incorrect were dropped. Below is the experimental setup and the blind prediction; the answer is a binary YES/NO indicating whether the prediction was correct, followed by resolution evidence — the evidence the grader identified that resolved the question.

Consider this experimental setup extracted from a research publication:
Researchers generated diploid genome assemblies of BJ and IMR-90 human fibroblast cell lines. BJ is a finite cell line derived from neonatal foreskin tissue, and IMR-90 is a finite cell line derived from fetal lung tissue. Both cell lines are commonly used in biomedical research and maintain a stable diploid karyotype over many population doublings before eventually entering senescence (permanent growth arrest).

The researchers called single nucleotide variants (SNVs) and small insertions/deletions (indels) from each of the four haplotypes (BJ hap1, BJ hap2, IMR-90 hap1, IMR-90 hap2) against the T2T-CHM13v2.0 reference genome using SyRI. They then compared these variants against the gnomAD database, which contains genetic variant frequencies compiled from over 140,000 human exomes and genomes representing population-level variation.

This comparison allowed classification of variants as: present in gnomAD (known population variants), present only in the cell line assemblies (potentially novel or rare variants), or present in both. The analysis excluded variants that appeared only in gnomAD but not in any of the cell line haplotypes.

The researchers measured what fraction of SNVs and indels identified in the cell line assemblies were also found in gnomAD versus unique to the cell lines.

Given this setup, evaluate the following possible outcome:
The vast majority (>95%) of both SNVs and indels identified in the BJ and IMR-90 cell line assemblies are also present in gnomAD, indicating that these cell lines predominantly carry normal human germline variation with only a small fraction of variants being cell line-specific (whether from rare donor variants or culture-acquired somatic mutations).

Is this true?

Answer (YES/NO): NO